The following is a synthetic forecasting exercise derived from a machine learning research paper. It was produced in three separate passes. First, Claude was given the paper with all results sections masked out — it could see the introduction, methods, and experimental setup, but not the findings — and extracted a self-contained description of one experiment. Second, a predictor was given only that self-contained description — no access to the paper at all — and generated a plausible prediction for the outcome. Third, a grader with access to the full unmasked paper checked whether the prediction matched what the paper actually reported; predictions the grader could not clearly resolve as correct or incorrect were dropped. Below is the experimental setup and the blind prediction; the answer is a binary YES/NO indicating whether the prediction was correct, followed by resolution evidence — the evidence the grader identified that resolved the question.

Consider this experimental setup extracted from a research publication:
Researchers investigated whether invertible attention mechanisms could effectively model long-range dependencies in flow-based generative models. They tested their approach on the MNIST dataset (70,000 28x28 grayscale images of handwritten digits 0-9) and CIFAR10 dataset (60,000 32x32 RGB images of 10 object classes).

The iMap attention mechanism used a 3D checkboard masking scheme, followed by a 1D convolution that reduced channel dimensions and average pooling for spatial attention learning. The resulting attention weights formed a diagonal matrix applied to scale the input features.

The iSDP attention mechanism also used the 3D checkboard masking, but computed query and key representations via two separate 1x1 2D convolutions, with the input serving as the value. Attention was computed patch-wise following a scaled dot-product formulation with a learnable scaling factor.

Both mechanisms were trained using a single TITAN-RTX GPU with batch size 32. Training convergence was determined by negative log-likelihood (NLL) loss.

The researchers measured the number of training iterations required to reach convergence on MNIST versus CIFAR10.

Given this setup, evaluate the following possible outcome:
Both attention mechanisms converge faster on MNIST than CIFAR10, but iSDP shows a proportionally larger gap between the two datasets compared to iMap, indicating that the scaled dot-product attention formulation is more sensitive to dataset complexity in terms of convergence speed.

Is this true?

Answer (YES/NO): NO